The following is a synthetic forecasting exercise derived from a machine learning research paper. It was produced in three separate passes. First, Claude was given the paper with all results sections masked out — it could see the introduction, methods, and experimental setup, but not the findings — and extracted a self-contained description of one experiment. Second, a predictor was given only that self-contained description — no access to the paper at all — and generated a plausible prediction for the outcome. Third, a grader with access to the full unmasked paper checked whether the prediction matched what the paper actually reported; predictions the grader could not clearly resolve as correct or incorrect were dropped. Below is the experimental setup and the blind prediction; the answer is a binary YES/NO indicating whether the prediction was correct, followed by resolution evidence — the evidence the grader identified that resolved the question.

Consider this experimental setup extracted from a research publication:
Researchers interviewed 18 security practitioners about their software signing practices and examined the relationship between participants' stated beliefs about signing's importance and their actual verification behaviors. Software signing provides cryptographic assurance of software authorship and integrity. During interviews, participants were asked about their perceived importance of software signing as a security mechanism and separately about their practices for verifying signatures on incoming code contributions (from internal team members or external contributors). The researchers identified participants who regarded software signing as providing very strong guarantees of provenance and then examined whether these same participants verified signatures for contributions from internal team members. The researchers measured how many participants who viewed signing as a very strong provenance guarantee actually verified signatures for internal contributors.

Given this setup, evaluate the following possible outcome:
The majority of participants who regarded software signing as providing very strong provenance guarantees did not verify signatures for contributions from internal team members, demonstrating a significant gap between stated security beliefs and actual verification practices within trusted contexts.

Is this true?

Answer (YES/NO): YES